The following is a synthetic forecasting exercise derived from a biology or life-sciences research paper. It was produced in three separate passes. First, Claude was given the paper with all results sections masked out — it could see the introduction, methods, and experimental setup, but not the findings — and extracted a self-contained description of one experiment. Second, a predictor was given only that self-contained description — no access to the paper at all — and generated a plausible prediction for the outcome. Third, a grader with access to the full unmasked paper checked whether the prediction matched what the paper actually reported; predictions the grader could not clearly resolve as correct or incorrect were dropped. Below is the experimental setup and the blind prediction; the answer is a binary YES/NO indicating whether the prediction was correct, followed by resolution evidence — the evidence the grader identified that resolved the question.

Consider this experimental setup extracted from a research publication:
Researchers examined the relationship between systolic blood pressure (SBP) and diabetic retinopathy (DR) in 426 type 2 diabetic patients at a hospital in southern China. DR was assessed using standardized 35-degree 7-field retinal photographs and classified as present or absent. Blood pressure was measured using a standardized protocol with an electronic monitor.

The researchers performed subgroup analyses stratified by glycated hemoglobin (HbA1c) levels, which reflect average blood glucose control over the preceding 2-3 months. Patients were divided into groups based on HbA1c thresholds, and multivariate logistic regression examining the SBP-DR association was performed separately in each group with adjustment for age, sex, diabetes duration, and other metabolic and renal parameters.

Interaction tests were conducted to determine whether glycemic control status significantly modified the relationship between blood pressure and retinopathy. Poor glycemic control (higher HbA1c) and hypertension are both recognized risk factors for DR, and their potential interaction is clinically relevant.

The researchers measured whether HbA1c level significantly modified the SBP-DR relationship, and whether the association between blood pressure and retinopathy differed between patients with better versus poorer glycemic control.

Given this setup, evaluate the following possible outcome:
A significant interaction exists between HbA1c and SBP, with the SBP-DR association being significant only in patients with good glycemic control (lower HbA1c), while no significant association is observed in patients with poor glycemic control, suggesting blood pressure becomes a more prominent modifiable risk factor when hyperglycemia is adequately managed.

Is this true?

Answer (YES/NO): NO